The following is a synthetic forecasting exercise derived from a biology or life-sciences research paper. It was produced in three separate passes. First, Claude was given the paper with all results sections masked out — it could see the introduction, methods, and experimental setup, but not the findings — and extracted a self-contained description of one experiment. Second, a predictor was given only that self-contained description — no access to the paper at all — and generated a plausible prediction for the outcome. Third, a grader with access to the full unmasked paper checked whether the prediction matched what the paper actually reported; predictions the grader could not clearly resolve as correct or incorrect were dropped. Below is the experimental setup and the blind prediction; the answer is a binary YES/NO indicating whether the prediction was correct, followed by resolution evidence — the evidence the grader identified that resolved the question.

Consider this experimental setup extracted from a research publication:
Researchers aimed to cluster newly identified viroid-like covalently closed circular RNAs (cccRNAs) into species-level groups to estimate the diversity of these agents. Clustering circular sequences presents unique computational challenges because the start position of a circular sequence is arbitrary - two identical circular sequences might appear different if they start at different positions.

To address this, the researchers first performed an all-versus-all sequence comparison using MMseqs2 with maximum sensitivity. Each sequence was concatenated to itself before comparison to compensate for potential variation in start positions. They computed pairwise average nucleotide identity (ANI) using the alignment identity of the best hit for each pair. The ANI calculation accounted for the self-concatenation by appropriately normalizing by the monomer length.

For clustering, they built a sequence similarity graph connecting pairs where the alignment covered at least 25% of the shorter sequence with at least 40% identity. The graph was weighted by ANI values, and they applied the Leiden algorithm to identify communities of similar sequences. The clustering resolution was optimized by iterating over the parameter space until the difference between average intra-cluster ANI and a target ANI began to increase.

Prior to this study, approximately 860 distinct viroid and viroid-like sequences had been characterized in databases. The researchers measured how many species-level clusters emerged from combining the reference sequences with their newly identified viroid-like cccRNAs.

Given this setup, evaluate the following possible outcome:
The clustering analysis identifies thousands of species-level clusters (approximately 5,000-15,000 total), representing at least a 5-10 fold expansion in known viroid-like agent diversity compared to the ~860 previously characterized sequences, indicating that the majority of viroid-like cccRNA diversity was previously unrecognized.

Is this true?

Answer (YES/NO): NO